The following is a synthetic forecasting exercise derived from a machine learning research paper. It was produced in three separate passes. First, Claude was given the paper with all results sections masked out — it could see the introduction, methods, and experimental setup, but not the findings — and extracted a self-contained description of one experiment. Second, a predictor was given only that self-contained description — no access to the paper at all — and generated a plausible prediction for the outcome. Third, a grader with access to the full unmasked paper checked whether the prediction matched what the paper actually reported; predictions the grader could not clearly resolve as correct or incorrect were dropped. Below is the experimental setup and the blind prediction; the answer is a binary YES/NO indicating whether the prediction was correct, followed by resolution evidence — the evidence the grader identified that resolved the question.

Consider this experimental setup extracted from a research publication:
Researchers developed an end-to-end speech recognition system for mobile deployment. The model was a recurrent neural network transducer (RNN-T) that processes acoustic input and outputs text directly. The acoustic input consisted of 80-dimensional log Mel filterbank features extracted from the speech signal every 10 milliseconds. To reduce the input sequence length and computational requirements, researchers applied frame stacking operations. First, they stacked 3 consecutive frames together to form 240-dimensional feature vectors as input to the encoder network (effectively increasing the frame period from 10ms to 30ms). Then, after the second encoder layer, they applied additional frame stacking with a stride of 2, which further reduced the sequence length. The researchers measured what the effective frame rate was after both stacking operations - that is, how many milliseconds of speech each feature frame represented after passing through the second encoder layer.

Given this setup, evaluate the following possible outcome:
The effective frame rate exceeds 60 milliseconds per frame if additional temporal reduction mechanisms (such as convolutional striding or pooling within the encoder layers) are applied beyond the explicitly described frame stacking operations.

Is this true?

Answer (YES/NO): NO